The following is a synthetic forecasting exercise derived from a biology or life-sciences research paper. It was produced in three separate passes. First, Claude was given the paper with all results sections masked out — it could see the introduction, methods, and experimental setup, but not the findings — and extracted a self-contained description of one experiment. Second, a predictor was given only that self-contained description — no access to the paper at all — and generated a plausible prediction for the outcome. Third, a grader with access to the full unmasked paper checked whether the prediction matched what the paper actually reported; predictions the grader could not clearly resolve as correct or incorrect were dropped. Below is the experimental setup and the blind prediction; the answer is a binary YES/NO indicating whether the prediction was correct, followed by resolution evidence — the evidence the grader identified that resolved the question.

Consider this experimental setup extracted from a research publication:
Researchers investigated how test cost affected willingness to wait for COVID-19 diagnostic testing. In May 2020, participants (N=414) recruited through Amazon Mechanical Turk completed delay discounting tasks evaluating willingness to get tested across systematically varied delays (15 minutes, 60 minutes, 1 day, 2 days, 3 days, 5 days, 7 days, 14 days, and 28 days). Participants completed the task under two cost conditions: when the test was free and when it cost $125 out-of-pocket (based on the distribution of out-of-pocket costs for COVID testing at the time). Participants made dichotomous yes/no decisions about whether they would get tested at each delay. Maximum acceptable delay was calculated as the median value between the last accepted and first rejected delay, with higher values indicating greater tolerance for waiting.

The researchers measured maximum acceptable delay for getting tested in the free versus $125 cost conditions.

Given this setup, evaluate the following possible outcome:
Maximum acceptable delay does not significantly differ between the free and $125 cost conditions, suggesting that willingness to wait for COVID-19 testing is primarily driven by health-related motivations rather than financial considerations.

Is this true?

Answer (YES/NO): NO